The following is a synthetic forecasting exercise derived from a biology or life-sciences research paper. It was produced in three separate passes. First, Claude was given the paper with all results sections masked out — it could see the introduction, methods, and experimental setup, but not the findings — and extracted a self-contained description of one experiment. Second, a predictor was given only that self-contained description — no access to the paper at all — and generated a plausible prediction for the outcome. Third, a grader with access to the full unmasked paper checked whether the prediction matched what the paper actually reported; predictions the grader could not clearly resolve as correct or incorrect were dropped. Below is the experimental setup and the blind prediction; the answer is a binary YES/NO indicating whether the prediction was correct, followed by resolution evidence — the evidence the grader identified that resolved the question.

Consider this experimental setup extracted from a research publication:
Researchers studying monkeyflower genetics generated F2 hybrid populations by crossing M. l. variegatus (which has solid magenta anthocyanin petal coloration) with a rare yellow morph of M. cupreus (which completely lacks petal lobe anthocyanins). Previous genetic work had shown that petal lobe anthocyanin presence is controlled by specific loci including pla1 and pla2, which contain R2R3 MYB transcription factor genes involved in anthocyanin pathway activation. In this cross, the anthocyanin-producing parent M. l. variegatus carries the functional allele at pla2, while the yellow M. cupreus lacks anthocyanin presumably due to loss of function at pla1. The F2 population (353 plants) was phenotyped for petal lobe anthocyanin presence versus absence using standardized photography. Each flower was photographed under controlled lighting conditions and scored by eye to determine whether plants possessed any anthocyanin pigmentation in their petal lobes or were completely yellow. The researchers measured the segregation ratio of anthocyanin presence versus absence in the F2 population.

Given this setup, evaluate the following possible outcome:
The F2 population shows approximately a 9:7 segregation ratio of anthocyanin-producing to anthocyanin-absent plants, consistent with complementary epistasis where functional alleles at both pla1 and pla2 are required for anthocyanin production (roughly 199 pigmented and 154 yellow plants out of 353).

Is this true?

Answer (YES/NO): NO